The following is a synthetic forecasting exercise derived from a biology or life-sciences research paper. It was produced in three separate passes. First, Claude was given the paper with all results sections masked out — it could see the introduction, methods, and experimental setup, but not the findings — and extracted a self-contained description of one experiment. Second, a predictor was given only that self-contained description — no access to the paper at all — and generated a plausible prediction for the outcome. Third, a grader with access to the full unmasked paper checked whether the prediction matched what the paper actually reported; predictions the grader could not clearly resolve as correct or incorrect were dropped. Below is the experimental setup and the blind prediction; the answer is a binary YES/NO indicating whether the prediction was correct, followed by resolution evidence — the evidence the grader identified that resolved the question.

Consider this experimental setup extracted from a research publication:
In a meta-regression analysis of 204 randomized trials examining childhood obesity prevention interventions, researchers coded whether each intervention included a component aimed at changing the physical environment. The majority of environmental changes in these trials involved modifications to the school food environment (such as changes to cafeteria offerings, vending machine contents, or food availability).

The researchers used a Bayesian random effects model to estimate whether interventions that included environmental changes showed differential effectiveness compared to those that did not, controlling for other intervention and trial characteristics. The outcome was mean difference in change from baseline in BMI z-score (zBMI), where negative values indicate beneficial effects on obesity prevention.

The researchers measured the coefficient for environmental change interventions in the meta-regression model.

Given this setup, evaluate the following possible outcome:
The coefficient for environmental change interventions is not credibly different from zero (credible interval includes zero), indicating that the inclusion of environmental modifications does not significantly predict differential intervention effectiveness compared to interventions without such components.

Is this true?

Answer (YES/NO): NO